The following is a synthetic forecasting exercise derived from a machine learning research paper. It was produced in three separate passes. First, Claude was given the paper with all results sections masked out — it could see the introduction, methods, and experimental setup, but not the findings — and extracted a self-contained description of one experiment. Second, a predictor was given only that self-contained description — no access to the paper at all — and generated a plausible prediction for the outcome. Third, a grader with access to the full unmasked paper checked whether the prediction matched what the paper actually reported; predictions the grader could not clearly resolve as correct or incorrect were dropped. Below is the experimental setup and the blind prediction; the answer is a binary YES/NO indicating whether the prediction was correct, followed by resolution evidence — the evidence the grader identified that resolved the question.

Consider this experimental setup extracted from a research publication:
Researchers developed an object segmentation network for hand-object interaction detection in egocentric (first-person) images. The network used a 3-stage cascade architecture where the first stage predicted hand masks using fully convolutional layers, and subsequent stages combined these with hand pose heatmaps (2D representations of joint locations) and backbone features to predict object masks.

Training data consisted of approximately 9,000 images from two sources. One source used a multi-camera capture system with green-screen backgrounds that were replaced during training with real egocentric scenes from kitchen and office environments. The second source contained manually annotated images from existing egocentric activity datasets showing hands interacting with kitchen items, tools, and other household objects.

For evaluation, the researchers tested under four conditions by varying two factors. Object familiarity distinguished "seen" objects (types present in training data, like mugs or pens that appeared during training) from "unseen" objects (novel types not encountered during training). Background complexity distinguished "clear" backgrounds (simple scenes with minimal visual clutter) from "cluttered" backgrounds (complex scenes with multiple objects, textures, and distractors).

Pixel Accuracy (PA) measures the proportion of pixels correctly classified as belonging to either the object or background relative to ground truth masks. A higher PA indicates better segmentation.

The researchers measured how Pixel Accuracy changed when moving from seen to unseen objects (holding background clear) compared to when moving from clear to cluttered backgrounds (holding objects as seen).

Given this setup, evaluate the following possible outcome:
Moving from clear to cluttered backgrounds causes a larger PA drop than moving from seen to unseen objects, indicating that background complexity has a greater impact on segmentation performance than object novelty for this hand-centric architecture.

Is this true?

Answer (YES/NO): NO